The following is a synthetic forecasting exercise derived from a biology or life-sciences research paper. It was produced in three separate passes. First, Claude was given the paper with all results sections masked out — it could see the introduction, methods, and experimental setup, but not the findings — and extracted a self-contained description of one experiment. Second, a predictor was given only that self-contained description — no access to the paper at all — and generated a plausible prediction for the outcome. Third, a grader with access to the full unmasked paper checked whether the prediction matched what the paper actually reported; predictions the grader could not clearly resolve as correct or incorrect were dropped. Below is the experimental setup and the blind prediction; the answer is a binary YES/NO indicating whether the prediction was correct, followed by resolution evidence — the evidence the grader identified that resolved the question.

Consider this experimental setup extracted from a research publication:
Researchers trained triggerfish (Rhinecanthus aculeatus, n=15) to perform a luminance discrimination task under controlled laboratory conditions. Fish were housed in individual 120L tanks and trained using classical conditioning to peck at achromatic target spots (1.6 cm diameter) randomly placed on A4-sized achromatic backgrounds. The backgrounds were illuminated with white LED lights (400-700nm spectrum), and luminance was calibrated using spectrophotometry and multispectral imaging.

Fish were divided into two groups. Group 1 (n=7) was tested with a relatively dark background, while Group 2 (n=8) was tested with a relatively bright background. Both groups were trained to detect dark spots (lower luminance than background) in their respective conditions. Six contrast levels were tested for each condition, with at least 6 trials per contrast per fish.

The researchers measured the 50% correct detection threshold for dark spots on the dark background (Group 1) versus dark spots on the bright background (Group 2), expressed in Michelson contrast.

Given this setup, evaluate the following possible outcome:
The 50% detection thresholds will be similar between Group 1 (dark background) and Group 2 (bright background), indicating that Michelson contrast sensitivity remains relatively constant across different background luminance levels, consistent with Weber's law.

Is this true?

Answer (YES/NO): NO